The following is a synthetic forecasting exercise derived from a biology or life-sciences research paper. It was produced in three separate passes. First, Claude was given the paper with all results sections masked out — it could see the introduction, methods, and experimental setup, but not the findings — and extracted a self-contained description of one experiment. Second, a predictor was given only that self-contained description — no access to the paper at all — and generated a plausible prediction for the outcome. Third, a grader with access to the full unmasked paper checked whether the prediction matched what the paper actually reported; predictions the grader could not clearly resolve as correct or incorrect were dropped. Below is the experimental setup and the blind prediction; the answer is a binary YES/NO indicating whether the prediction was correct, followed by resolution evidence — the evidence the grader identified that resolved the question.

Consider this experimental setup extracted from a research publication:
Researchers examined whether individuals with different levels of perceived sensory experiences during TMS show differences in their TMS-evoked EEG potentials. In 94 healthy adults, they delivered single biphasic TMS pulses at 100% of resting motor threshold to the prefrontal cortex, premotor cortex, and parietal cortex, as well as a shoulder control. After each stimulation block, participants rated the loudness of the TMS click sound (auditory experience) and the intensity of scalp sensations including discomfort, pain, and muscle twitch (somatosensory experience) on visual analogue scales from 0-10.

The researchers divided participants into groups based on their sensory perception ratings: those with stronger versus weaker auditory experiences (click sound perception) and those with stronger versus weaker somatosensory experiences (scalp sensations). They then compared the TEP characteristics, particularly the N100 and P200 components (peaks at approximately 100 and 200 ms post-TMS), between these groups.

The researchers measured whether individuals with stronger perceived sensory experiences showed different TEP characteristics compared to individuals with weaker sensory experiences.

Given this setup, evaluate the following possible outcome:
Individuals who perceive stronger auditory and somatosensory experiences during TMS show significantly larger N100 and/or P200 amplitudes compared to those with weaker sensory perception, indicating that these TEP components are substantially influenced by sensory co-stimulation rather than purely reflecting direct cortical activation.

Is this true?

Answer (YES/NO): NO